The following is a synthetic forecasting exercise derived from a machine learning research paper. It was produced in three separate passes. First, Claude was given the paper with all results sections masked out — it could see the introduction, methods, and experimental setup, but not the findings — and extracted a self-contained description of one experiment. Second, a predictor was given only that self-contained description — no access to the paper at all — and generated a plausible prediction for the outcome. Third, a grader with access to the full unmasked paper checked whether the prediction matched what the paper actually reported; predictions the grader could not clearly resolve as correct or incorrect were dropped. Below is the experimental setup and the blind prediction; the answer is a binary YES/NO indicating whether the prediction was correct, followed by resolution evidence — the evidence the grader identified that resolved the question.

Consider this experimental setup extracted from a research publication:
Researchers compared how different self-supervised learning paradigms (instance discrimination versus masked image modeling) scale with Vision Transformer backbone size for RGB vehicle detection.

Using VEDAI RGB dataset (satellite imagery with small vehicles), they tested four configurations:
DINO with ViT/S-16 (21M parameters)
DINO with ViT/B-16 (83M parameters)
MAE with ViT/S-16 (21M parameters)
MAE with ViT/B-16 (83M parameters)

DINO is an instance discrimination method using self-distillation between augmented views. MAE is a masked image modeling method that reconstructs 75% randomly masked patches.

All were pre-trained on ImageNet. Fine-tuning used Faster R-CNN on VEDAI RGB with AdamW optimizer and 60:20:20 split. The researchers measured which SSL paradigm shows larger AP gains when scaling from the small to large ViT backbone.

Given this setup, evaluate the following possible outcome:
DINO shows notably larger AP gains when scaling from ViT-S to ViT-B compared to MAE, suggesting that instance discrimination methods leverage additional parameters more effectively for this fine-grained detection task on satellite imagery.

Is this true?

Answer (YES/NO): YES